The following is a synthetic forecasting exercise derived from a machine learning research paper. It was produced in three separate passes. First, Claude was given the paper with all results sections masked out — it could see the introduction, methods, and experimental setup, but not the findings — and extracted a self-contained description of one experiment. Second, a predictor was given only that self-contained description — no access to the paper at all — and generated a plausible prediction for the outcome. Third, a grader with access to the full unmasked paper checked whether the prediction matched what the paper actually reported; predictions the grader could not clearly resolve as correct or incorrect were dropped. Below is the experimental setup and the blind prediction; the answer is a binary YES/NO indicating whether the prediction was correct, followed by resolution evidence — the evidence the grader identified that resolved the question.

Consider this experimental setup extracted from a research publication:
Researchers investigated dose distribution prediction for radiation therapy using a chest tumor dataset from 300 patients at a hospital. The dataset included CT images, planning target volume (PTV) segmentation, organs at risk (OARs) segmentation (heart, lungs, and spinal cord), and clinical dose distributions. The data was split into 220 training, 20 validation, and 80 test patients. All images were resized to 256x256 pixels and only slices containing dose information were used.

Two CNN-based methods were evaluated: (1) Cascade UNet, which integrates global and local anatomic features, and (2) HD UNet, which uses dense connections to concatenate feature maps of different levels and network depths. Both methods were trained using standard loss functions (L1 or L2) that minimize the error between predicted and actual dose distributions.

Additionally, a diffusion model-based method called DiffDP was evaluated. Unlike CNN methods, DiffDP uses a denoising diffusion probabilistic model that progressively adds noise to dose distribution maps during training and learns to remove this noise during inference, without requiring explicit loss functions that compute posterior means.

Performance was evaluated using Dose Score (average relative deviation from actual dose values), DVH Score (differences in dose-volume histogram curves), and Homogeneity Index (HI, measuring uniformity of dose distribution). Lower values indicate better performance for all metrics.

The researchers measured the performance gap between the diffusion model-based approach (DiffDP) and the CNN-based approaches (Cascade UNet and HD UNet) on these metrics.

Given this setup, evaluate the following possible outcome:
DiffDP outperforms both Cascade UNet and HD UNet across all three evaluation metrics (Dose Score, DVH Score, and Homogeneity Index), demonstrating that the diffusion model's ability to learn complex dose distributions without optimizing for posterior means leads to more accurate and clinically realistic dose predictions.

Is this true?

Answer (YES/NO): YES